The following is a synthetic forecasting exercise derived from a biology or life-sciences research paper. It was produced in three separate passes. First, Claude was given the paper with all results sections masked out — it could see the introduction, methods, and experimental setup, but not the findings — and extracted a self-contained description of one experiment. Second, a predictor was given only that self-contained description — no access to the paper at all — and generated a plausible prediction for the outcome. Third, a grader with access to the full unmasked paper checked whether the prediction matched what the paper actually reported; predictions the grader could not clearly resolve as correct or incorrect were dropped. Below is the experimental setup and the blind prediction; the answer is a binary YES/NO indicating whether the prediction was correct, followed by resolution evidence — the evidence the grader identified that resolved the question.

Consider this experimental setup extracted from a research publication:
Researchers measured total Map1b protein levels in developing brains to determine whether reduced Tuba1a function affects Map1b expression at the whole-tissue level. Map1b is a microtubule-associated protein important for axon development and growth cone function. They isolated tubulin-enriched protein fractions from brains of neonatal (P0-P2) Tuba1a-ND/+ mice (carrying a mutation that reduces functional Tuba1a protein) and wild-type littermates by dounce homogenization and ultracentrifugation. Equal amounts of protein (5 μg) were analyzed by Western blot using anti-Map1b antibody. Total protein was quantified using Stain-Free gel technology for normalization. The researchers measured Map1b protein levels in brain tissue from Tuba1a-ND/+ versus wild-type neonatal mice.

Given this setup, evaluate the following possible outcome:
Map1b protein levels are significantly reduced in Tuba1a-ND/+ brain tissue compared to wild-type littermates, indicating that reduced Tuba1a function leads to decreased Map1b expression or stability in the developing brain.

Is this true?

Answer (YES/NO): NO